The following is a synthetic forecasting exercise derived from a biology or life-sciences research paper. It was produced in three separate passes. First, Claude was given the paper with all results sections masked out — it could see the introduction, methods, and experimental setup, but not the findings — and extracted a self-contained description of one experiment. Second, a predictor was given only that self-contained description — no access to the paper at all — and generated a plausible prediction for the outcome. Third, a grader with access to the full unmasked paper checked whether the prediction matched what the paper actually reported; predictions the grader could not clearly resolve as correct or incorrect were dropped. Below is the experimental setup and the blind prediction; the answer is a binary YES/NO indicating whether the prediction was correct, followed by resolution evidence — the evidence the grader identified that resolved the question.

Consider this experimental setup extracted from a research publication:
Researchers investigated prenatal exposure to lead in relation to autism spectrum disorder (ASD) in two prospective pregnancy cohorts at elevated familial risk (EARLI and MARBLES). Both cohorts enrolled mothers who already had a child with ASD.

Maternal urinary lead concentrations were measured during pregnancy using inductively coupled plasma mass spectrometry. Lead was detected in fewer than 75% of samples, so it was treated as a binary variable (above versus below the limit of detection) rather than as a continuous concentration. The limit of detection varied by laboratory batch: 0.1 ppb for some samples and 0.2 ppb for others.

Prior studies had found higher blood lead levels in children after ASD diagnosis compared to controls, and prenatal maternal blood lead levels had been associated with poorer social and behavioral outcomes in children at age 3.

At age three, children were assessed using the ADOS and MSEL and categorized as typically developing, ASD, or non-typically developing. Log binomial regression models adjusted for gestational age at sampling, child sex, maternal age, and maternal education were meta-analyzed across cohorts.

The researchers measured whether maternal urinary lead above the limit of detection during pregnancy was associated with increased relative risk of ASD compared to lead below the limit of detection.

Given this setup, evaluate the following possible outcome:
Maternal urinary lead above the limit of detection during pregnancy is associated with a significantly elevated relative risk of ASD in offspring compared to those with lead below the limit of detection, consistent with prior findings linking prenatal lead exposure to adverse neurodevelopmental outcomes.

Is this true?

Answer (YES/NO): NO